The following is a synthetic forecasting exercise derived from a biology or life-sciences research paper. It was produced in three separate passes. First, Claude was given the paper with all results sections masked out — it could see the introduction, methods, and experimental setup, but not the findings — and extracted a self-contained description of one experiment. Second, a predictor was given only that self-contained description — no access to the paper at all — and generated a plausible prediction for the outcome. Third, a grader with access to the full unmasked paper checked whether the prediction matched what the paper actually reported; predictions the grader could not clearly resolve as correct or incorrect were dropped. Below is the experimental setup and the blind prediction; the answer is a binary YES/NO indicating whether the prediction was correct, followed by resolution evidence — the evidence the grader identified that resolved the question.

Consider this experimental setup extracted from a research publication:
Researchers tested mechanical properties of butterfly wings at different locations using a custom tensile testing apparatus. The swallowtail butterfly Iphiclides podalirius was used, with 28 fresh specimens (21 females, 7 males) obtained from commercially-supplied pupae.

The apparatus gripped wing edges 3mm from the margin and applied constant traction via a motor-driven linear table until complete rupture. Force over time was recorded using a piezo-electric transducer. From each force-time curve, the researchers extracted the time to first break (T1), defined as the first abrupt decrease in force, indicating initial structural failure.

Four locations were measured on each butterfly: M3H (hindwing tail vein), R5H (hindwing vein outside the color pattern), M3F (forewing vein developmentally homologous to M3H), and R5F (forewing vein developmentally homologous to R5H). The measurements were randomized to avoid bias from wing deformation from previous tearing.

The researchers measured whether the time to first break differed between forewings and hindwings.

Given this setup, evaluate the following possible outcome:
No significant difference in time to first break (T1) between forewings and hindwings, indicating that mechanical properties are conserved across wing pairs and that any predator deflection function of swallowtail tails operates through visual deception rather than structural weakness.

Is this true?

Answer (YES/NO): NO